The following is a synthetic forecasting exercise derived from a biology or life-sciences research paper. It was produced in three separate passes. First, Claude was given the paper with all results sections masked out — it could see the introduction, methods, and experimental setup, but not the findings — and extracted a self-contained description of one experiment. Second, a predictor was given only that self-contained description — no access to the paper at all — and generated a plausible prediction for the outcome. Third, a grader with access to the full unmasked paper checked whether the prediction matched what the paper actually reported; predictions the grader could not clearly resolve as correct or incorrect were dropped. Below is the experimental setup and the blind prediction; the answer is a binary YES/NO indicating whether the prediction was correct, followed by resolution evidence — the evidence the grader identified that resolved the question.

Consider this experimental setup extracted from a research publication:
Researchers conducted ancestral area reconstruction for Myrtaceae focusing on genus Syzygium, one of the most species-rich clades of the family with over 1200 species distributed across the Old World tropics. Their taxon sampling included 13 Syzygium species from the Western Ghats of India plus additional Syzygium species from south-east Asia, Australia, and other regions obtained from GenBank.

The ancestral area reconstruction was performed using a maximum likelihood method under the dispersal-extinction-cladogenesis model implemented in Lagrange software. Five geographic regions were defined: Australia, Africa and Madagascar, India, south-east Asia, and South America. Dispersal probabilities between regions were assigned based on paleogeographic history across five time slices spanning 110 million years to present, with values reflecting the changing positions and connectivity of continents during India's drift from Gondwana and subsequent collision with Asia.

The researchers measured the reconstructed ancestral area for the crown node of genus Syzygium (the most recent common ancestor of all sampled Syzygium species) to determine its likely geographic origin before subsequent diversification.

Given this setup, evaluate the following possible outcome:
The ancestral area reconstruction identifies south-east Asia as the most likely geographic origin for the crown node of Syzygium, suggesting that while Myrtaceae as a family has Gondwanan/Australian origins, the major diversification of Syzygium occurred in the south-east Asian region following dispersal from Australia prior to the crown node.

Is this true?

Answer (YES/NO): NO